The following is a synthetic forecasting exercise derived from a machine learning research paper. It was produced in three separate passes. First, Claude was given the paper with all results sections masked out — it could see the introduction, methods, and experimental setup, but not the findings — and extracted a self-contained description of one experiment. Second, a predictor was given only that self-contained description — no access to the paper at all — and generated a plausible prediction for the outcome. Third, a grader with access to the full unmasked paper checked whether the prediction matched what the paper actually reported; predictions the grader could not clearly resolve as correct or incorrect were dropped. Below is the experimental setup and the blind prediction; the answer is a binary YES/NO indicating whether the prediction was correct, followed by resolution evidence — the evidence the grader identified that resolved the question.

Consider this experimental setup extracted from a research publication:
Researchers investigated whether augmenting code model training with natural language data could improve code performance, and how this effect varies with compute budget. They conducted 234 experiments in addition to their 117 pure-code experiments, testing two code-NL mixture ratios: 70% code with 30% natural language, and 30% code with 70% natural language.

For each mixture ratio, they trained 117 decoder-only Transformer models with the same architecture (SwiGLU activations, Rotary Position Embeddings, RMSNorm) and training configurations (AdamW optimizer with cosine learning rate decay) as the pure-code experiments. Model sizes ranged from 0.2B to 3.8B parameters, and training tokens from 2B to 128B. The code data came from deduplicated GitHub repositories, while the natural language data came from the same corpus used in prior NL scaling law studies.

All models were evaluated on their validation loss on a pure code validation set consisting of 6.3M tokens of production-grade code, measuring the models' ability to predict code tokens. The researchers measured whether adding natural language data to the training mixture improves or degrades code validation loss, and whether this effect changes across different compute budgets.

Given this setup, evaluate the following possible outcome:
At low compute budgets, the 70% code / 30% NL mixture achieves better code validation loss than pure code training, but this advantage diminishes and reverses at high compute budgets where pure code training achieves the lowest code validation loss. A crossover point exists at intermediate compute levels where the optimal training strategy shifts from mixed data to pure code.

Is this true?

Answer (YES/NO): YES